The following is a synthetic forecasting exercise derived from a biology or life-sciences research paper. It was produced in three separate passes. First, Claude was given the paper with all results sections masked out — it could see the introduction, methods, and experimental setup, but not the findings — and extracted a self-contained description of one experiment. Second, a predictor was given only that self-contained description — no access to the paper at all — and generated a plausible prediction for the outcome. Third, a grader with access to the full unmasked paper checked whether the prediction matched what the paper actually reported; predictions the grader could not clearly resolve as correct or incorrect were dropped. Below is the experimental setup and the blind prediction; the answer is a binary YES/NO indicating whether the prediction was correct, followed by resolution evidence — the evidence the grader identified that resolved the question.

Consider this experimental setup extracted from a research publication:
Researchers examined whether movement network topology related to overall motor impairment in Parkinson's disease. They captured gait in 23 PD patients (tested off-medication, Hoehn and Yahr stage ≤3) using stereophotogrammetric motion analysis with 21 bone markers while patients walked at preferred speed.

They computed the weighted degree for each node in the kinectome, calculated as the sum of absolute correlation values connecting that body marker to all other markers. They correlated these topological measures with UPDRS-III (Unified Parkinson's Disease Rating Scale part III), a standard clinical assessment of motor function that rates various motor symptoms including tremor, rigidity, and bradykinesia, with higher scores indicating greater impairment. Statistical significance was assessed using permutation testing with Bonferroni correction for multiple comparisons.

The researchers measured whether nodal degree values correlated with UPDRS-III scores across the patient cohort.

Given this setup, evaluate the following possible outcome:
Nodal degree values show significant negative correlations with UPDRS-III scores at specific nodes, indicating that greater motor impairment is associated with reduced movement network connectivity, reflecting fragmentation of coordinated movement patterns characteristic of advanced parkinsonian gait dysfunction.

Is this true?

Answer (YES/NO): NO